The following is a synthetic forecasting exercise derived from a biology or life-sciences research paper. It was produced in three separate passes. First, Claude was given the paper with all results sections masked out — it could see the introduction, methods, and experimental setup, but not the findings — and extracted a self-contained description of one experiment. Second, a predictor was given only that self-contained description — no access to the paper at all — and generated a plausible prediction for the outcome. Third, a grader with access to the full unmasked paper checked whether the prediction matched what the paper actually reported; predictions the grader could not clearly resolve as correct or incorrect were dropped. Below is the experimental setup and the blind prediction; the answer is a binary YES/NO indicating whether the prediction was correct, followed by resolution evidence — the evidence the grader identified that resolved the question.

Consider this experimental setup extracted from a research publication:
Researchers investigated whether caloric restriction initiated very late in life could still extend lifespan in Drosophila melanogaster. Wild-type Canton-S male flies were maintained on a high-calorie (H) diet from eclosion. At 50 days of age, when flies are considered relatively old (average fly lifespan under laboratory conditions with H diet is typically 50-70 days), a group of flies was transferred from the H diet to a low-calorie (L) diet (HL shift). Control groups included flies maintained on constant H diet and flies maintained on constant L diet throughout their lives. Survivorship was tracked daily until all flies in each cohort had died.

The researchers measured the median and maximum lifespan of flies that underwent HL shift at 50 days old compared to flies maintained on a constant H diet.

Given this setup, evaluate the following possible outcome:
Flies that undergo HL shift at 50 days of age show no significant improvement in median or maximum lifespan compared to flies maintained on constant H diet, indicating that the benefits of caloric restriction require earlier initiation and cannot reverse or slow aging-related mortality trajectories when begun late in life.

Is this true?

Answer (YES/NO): NO